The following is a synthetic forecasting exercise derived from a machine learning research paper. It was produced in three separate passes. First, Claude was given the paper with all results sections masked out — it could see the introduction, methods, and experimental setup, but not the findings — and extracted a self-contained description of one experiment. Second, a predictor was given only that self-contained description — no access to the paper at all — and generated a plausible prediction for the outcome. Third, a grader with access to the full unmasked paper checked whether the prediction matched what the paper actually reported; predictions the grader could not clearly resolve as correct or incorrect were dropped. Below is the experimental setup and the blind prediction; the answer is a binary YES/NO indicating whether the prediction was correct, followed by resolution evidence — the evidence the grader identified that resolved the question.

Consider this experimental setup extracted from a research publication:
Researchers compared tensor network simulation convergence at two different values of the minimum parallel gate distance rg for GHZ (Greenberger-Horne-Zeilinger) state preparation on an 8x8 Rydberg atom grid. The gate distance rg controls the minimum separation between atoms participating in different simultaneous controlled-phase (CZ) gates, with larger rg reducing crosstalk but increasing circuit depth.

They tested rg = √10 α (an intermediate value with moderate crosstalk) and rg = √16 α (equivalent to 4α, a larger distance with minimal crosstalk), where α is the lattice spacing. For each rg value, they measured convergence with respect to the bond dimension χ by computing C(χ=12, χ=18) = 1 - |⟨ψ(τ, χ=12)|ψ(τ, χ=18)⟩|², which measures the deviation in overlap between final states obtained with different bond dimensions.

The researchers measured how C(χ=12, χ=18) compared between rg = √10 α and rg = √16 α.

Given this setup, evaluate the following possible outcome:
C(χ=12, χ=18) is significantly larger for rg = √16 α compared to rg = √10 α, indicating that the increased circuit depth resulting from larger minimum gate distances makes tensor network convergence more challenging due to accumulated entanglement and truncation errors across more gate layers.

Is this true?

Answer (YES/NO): NO